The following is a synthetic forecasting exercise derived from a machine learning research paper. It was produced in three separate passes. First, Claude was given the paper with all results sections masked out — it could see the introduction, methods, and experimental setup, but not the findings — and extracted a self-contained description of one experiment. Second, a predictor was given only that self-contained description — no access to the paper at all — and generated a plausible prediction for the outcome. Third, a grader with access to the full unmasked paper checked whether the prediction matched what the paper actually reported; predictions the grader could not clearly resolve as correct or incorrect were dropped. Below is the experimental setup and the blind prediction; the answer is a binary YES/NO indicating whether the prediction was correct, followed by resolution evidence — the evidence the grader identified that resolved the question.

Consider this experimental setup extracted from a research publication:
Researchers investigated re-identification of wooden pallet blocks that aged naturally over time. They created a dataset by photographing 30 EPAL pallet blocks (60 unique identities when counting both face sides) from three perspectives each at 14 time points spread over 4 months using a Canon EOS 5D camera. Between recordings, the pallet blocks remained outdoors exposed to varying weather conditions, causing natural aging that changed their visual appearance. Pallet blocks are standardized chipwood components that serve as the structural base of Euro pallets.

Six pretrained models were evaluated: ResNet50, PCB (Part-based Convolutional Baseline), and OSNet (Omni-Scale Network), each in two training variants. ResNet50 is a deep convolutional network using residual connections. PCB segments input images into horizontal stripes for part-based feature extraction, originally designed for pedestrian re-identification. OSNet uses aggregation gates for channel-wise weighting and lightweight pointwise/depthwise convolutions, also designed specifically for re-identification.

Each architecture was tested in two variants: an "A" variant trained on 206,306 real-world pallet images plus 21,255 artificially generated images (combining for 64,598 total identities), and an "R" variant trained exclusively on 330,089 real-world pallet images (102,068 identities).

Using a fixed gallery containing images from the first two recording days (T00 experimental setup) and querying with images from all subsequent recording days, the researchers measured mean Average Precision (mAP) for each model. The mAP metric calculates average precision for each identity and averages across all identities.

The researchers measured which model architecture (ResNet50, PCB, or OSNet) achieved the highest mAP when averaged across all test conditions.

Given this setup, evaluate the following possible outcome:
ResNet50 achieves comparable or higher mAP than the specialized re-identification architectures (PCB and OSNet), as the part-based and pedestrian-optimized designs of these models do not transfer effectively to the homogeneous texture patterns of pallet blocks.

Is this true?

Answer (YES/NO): NO